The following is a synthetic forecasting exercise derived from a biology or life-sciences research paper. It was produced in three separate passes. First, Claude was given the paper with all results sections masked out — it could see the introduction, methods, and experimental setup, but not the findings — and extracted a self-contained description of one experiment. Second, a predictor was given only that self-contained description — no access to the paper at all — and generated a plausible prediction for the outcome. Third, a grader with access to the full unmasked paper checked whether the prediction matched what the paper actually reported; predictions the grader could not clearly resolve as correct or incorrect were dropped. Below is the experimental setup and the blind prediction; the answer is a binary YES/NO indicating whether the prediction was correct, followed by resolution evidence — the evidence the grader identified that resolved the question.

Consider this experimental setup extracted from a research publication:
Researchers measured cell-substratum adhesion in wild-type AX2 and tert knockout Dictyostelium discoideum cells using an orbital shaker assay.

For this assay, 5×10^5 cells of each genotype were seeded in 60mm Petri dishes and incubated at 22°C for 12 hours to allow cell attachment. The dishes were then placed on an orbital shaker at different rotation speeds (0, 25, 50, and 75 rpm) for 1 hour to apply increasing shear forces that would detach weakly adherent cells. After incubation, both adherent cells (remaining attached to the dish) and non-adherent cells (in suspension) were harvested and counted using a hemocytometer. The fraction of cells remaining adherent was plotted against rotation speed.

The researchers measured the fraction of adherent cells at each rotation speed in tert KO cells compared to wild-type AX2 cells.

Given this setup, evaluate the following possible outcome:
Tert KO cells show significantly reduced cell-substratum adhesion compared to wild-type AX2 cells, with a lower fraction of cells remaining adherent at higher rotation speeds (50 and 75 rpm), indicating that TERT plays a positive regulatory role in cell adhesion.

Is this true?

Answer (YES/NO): YES